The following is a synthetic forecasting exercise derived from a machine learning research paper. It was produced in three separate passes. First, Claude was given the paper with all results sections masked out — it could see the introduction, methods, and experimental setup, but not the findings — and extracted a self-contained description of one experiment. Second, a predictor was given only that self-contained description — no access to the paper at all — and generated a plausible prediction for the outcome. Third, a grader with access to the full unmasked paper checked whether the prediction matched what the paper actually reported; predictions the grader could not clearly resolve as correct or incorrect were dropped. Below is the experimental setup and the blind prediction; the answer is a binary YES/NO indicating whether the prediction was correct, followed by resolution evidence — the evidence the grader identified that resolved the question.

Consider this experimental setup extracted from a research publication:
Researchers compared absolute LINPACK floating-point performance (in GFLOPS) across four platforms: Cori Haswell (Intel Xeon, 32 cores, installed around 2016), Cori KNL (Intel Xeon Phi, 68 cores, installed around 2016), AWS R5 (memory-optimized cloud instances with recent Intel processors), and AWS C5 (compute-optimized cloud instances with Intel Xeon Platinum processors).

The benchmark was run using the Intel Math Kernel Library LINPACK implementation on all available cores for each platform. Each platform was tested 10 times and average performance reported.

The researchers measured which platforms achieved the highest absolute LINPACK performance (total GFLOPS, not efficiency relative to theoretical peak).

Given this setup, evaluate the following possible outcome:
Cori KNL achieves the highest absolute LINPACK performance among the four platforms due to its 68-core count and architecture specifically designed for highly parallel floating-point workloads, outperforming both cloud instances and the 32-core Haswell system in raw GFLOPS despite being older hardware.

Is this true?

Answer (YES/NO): NO